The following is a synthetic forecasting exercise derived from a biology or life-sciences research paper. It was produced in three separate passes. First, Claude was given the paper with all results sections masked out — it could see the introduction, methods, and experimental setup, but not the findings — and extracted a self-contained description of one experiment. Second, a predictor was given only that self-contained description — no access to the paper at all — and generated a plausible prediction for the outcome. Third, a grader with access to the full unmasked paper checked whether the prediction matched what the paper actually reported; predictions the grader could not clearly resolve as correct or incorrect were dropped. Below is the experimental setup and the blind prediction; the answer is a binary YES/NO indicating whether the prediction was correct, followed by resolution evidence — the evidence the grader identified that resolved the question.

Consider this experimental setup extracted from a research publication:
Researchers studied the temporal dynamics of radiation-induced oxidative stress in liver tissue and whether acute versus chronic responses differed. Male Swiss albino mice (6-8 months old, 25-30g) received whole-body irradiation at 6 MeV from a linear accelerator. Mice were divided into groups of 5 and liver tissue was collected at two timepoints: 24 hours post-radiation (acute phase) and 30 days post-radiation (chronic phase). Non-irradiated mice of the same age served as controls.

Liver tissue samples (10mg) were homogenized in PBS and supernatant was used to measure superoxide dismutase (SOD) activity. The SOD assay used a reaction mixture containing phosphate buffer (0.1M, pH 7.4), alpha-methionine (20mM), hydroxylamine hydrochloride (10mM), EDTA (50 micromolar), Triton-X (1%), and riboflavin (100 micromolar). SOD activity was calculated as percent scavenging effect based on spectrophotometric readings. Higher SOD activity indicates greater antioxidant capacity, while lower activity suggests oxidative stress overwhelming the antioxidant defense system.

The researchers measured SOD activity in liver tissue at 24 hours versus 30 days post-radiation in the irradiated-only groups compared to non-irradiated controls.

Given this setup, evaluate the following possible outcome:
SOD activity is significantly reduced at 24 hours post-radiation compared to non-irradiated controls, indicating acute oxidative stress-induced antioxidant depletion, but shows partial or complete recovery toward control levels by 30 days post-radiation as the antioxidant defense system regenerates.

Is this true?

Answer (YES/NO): NO